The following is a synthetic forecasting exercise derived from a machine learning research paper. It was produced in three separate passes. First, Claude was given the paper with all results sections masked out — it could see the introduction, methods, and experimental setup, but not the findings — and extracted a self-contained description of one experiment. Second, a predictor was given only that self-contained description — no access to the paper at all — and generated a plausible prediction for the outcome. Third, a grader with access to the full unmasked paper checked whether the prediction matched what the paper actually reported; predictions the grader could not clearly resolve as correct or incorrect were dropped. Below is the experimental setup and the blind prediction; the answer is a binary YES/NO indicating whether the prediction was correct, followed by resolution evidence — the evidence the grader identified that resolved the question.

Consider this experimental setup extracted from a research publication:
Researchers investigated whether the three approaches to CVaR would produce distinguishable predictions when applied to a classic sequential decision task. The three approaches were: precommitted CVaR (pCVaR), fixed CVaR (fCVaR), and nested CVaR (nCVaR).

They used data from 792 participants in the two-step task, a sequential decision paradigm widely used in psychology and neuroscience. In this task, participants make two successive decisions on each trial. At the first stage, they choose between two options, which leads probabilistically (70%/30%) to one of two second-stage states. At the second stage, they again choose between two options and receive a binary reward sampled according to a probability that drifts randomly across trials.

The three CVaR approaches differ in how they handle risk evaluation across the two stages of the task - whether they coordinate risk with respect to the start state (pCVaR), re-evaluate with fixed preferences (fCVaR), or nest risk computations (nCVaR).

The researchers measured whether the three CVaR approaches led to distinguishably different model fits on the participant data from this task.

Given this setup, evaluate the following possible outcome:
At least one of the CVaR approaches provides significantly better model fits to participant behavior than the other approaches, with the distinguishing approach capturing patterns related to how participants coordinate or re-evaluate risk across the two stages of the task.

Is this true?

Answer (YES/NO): NO